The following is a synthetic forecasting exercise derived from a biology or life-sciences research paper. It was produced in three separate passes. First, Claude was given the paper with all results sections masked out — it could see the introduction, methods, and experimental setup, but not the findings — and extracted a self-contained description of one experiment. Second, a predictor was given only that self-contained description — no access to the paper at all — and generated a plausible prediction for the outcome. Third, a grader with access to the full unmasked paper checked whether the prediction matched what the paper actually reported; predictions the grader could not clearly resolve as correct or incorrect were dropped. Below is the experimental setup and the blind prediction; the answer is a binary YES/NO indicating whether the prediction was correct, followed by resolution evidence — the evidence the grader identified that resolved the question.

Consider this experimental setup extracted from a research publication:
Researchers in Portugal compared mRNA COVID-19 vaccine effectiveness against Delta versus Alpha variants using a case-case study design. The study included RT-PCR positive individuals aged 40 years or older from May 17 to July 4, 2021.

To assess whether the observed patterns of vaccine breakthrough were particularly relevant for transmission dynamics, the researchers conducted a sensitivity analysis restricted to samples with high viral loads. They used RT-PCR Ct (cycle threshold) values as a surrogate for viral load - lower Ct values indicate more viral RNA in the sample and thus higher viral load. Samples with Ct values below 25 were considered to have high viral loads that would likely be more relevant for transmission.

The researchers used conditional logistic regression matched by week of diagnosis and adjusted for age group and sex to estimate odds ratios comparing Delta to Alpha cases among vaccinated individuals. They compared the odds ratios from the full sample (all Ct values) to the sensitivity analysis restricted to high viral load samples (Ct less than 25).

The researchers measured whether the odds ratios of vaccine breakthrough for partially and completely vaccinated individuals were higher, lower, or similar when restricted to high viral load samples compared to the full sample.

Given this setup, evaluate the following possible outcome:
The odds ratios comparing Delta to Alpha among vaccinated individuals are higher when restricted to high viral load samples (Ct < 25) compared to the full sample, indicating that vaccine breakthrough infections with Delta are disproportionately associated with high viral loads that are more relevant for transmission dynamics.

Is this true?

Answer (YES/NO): YES